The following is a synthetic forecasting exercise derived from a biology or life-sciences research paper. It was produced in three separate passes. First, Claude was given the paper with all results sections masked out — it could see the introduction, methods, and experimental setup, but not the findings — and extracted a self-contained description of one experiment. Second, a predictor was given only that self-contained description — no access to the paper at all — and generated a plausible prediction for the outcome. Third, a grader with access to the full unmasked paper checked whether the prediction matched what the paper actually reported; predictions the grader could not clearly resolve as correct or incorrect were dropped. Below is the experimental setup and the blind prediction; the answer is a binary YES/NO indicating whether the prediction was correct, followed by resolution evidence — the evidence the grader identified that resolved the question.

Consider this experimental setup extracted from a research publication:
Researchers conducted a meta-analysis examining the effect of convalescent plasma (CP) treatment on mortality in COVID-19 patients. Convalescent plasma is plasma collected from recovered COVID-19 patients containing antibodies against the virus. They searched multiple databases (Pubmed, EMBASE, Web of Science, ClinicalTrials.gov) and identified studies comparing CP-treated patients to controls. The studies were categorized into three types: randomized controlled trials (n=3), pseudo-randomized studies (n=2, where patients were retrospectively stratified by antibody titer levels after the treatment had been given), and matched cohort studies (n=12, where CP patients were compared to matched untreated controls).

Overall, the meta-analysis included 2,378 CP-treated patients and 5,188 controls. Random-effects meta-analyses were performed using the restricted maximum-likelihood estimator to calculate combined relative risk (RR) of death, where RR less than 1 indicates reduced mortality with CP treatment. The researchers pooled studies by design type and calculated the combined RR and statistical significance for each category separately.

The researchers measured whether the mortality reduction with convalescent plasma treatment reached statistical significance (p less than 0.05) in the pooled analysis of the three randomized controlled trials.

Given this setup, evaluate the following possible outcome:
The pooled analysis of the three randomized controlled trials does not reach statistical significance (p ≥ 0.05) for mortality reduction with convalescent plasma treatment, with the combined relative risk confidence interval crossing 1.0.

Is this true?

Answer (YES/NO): YES